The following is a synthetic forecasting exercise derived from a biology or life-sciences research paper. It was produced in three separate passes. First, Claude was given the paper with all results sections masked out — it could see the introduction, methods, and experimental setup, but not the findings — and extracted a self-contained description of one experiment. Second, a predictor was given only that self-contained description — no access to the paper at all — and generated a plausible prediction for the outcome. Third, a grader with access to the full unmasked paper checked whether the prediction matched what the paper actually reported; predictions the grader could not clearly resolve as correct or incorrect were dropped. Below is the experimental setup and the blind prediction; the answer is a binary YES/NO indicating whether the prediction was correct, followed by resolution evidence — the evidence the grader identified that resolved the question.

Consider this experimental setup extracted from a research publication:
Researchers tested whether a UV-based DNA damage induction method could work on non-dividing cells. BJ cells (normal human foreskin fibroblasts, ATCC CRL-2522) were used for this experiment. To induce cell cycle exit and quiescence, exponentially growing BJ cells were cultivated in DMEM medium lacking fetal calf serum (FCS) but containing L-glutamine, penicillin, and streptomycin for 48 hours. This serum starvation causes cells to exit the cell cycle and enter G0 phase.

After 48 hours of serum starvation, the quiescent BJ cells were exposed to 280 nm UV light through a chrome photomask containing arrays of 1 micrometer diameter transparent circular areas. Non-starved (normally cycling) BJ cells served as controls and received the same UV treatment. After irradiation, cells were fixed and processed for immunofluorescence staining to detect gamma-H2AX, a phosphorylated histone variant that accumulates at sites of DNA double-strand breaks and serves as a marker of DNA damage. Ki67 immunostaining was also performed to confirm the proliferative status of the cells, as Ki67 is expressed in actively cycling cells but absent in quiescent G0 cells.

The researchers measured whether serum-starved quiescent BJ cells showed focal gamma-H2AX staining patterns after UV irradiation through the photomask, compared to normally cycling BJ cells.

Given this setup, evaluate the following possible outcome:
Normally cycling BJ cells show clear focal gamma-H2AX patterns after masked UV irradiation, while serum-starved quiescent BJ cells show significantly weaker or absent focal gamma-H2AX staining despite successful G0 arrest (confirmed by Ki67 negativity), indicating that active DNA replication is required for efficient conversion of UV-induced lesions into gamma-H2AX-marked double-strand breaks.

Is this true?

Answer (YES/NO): NO